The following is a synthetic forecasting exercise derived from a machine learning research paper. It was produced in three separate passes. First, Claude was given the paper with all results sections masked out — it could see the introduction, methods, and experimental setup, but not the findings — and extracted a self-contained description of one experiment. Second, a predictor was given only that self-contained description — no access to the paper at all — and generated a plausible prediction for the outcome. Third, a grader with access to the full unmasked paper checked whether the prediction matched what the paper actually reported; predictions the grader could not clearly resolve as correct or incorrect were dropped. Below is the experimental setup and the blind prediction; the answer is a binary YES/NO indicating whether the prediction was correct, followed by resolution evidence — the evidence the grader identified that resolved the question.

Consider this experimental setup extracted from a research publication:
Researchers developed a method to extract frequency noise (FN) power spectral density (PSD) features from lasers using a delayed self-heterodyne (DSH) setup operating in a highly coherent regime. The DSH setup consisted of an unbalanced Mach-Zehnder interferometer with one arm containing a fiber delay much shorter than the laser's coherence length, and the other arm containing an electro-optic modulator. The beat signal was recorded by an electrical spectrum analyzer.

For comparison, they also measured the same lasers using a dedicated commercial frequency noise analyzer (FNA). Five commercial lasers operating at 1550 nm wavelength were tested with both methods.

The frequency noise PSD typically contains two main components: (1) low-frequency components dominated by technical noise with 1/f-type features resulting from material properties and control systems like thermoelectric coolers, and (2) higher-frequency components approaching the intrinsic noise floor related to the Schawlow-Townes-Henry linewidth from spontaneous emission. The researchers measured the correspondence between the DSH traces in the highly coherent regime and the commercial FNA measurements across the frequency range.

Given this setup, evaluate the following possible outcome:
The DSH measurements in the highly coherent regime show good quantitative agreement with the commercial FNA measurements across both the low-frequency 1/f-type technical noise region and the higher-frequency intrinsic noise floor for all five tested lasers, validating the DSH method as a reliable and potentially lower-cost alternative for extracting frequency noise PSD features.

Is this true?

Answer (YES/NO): NO